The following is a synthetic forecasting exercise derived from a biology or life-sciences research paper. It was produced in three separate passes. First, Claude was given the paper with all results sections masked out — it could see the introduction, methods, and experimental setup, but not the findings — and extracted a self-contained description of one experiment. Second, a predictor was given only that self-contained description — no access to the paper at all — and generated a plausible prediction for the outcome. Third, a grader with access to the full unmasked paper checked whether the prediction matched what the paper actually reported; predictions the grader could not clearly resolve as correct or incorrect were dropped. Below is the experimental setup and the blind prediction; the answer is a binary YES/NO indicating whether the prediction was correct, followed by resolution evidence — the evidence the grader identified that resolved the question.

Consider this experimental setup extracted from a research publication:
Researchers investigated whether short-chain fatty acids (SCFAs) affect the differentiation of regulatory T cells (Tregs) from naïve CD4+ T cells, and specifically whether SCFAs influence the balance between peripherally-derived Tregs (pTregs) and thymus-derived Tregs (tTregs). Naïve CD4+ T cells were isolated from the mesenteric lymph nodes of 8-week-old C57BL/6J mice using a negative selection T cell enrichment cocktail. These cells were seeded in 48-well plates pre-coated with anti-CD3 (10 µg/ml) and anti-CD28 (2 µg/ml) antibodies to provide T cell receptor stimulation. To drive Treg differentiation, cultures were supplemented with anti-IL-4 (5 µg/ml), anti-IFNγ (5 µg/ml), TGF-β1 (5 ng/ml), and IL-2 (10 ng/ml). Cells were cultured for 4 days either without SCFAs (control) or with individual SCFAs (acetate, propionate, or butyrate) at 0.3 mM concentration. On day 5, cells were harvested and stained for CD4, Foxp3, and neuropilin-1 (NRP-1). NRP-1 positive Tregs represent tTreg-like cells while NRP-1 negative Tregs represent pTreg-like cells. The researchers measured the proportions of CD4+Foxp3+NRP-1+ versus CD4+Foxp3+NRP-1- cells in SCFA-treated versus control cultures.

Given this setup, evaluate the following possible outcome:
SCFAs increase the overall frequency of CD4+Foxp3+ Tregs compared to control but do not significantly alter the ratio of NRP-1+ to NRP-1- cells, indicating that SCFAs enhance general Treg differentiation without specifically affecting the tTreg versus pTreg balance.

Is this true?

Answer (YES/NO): NO